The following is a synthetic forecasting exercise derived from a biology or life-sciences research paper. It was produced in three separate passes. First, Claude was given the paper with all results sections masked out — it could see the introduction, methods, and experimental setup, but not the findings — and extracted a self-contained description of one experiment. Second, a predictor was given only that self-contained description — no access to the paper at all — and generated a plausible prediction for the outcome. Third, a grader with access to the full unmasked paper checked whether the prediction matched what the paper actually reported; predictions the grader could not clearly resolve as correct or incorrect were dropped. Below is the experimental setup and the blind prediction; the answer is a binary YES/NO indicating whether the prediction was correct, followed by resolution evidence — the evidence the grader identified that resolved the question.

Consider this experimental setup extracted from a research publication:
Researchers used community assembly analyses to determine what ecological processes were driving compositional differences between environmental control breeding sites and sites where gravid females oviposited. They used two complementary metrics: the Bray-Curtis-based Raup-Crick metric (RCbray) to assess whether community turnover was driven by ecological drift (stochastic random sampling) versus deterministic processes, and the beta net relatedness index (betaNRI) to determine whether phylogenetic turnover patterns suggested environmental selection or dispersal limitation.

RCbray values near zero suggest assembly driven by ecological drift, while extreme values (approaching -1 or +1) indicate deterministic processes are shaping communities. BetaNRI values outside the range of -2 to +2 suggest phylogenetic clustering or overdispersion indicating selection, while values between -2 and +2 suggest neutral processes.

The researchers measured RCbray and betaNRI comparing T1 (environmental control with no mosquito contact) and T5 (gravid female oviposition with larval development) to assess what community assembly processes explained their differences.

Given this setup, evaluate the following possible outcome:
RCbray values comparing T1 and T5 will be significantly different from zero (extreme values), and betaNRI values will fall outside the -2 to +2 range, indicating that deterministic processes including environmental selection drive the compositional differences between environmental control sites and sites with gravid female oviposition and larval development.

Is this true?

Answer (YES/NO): NO